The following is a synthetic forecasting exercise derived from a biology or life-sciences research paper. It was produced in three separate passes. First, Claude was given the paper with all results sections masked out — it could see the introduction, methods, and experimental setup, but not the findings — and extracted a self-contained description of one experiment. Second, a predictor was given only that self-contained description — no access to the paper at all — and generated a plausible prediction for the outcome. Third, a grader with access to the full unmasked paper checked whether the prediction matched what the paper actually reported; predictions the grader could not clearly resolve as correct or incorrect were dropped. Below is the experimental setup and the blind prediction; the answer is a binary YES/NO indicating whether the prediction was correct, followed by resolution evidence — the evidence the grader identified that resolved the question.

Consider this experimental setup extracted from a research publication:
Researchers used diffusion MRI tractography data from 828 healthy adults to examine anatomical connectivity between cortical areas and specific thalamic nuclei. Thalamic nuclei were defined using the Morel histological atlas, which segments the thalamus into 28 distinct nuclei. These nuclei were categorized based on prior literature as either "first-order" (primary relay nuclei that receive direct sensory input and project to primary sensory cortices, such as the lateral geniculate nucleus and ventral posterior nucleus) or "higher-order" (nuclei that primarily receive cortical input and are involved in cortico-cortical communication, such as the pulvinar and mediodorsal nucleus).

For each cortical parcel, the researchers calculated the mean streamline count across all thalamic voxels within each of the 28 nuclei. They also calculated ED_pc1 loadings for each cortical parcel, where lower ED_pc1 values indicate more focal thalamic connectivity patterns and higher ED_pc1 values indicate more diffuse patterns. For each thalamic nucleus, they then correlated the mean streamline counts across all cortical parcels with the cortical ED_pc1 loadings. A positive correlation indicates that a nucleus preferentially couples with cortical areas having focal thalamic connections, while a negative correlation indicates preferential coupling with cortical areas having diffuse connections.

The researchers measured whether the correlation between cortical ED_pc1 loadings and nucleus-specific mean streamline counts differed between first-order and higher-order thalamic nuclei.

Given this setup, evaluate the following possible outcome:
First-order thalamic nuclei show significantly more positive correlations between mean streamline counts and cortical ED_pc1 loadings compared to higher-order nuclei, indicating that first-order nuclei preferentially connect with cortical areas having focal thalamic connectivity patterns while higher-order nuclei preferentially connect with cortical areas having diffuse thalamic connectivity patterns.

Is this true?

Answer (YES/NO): NO